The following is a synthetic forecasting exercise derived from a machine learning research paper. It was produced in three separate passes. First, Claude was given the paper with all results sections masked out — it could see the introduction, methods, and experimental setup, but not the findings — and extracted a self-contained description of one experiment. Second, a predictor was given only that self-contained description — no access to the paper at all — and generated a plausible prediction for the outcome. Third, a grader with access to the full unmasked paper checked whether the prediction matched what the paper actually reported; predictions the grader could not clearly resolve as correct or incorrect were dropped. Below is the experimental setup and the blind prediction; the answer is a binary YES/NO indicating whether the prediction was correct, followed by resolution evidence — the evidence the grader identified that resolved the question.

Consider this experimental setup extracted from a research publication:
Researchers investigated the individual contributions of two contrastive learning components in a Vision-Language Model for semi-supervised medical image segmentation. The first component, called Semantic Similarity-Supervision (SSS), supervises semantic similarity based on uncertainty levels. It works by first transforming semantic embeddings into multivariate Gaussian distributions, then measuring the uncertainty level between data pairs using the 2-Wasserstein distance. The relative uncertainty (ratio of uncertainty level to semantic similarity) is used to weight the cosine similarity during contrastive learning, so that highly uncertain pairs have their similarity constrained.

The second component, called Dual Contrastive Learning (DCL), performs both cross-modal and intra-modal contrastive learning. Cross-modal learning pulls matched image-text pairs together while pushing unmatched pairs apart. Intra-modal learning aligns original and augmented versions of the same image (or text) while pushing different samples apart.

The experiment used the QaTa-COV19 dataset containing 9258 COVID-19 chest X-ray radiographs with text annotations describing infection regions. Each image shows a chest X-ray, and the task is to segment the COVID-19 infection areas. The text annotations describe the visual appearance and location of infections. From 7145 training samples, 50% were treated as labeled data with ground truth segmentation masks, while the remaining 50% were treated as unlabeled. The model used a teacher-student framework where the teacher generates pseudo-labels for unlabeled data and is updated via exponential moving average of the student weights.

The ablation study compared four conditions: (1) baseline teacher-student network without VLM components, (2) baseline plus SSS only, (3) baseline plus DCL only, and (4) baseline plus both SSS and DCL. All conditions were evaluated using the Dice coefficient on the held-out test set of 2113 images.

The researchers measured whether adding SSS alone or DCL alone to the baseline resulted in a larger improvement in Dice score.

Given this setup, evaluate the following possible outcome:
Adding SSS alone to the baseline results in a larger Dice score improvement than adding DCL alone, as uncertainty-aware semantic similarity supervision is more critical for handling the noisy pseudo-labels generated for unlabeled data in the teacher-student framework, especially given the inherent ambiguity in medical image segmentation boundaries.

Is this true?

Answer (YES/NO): YES